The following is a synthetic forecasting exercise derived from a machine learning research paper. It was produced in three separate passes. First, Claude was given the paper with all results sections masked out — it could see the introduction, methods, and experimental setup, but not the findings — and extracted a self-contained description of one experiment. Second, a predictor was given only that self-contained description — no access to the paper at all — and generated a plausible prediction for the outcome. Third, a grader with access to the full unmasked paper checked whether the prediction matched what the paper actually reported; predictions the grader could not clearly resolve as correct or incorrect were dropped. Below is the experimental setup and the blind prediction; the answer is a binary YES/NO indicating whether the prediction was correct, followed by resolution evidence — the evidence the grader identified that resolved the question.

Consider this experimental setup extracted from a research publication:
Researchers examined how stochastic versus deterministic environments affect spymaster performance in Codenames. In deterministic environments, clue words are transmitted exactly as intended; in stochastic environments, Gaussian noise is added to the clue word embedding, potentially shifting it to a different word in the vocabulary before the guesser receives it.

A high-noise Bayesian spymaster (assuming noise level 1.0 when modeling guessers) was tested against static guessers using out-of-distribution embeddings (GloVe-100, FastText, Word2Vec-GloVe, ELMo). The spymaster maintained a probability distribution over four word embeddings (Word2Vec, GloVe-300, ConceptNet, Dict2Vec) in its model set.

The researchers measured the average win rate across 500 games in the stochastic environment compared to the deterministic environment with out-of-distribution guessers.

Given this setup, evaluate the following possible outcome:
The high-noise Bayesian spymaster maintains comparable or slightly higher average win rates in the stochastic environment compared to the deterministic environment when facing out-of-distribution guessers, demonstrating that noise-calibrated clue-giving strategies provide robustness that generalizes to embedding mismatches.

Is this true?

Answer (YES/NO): NO